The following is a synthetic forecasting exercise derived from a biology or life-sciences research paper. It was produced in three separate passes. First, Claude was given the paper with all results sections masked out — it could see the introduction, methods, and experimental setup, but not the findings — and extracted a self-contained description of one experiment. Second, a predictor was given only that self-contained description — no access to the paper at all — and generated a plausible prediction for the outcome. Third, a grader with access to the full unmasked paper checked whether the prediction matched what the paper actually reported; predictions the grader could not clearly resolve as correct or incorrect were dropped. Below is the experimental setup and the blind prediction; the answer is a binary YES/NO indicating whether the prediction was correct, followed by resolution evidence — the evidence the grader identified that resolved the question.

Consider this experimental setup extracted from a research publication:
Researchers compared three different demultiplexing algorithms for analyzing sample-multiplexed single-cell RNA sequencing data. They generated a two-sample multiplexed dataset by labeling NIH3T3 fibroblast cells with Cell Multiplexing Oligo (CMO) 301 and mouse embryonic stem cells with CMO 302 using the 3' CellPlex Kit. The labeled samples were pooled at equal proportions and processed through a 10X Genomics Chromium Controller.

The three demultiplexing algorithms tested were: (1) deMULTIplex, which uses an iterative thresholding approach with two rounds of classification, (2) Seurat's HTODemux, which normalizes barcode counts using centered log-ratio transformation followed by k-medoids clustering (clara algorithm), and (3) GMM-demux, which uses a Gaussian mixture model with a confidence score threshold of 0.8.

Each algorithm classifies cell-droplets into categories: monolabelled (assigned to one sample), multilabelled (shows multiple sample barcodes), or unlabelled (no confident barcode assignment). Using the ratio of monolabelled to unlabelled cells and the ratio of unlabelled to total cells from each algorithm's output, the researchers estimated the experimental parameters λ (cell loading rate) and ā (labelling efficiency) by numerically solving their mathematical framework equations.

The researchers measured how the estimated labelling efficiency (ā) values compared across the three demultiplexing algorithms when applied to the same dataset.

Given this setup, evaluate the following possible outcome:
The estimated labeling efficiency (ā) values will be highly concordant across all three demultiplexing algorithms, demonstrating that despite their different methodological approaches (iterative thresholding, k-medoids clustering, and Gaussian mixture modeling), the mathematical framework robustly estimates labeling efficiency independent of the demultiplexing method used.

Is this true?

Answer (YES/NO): NO